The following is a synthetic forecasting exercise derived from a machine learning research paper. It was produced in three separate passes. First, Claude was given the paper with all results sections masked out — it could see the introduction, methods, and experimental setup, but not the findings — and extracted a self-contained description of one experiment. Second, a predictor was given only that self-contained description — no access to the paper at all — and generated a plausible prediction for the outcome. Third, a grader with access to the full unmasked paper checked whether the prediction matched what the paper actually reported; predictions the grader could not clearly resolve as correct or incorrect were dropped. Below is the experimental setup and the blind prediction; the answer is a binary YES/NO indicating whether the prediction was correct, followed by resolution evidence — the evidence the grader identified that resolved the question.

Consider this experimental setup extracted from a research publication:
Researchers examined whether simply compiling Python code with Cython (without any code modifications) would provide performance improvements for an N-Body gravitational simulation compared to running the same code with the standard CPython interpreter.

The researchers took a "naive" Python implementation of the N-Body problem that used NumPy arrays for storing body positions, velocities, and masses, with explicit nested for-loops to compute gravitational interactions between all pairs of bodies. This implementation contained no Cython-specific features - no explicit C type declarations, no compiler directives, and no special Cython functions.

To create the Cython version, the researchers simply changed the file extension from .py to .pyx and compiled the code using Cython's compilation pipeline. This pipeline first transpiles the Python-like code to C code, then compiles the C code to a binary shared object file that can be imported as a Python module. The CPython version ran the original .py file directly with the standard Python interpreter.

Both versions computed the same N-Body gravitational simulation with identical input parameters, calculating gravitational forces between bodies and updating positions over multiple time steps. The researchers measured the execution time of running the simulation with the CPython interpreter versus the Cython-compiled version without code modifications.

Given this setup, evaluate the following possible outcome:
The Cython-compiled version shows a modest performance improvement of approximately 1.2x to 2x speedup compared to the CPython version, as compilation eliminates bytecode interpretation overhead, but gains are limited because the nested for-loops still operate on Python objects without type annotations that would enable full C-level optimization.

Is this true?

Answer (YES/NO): NO